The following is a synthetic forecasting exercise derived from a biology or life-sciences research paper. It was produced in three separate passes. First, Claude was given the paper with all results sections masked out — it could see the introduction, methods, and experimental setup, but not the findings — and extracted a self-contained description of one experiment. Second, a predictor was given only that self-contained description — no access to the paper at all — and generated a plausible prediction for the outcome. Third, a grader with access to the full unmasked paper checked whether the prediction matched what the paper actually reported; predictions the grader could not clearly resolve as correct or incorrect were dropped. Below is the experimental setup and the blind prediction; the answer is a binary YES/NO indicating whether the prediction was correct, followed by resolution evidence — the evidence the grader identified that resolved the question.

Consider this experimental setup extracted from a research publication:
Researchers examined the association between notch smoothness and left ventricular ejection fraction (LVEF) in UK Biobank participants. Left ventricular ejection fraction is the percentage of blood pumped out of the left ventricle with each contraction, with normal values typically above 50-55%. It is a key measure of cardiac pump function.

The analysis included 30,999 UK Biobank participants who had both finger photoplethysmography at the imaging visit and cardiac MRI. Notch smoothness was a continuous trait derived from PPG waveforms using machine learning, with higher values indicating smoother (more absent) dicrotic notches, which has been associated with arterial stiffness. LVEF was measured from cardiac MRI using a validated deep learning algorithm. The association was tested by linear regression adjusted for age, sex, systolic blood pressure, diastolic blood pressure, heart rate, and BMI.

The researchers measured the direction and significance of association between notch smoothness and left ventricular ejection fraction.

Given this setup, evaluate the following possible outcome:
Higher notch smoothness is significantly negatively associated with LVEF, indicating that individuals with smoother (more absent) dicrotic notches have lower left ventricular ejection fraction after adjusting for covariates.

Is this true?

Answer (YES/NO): NO